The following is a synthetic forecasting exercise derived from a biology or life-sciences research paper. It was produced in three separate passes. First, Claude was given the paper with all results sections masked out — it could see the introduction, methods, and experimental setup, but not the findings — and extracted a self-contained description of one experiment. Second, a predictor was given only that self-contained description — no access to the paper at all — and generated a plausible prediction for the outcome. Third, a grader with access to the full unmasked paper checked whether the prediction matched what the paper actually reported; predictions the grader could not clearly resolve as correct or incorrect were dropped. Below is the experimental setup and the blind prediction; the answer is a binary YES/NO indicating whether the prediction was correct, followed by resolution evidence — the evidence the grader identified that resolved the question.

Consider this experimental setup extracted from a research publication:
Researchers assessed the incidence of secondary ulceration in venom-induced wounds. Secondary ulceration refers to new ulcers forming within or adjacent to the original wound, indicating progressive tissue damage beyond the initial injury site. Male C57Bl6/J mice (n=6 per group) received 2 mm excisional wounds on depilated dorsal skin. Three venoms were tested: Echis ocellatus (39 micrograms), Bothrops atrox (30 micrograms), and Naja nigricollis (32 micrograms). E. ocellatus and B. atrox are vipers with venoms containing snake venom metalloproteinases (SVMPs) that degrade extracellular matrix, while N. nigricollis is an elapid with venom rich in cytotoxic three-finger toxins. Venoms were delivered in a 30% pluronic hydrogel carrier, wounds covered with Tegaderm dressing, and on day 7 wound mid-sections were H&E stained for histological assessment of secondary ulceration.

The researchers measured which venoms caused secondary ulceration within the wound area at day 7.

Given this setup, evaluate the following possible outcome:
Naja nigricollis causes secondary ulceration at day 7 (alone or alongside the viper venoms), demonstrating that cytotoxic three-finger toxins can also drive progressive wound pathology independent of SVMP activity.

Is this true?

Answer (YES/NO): YES